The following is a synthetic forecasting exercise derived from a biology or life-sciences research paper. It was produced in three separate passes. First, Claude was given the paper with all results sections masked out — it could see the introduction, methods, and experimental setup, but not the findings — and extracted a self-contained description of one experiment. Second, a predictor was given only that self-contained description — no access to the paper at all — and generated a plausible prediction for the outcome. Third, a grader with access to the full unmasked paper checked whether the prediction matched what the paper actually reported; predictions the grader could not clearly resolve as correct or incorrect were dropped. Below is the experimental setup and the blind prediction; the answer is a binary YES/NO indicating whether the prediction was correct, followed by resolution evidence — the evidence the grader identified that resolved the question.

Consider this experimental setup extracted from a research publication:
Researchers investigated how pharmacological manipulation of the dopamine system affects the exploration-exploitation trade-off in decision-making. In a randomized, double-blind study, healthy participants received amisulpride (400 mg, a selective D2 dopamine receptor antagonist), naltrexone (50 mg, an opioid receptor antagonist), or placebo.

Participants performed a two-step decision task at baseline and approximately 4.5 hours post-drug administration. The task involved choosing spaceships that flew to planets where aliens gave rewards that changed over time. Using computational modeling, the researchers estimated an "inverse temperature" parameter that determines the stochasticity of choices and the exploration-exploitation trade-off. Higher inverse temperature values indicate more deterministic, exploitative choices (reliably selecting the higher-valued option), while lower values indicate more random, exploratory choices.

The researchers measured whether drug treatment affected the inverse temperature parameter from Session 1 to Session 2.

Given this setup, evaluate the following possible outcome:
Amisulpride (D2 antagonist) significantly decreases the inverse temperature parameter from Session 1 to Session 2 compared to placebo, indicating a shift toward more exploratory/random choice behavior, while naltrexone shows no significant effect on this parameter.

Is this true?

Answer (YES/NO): NO